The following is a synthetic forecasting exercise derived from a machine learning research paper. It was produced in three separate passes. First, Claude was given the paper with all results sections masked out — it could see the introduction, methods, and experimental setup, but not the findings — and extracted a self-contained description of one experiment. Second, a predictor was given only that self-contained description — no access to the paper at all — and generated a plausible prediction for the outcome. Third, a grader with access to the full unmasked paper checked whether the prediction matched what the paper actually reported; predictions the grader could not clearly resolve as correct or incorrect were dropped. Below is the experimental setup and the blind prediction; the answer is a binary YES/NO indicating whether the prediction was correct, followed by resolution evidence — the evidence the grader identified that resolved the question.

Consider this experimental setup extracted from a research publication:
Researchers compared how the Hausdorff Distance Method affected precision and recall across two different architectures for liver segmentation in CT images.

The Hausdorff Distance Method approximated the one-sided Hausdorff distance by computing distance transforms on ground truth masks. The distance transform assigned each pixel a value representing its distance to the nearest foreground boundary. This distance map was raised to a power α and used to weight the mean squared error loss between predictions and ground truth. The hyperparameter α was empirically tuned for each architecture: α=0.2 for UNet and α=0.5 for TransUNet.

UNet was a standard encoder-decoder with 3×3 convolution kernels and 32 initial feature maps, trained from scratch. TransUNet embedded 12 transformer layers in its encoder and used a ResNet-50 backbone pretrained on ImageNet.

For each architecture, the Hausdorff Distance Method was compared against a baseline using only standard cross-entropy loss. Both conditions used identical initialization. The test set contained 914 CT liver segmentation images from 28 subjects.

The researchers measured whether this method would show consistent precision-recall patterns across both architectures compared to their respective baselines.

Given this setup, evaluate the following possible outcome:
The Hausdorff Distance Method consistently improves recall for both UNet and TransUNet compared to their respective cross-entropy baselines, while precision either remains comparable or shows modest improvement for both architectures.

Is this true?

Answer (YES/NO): NO